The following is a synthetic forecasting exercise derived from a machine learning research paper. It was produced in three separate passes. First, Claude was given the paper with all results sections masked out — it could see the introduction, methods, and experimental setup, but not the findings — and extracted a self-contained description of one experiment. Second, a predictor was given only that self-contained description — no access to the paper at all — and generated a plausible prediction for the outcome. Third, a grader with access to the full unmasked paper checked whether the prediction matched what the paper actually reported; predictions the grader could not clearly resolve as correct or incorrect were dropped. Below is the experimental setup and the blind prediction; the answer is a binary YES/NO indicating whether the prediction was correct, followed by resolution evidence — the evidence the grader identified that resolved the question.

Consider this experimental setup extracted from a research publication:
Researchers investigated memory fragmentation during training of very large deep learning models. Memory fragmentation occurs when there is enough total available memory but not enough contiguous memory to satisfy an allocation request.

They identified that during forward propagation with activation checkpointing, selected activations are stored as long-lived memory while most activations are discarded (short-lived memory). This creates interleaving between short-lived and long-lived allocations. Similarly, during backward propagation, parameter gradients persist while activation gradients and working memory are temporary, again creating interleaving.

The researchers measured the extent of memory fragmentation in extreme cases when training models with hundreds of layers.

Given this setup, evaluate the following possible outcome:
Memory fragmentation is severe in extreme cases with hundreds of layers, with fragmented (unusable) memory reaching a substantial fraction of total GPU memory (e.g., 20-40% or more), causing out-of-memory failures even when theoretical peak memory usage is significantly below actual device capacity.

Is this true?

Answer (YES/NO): YES